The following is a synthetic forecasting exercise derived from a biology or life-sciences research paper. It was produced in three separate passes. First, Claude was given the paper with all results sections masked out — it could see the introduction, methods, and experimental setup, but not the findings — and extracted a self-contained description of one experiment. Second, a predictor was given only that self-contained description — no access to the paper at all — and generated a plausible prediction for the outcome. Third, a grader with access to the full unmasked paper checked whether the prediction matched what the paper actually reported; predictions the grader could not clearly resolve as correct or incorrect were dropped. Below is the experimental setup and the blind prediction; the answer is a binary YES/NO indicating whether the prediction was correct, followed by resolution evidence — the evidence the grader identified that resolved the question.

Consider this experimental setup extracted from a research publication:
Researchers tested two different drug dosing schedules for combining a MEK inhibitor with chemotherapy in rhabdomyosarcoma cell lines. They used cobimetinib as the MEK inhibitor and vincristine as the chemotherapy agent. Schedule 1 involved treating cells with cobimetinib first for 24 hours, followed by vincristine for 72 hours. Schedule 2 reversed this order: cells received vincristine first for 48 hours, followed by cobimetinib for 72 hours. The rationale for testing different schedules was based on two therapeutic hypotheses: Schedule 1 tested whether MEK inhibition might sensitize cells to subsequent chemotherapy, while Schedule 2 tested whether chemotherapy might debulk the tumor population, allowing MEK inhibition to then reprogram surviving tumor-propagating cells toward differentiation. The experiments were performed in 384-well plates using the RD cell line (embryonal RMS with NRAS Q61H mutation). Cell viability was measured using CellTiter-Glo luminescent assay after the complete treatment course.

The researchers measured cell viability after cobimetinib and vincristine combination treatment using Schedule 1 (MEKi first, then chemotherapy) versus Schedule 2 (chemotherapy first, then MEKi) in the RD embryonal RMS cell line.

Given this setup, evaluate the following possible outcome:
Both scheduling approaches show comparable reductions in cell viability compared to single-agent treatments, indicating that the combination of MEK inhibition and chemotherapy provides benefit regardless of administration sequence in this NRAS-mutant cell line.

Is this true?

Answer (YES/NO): NO